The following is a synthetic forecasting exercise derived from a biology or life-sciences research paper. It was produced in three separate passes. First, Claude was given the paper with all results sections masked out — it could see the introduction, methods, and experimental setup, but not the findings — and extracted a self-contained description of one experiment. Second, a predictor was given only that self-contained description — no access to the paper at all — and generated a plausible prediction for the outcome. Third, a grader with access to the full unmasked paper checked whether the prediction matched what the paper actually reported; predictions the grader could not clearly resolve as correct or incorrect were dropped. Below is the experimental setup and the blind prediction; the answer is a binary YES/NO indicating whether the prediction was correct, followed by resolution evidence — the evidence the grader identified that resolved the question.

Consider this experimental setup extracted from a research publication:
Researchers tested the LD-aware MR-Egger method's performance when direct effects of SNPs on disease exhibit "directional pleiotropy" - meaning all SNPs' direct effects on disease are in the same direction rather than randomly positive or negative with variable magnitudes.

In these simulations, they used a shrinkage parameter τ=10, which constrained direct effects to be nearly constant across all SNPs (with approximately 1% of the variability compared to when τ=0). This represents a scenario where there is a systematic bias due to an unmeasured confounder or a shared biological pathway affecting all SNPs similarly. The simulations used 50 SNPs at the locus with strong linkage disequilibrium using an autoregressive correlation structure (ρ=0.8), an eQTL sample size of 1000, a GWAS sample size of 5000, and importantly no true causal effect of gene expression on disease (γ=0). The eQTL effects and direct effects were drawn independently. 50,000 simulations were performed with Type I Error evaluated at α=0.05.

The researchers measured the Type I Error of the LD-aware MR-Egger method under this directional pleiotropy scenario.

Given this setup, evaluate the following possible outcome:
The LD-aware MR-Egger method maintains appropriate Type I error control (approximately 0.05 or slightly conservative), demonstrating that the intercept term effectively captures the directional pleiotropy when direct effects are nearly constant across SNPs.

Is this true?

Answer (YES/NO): YES